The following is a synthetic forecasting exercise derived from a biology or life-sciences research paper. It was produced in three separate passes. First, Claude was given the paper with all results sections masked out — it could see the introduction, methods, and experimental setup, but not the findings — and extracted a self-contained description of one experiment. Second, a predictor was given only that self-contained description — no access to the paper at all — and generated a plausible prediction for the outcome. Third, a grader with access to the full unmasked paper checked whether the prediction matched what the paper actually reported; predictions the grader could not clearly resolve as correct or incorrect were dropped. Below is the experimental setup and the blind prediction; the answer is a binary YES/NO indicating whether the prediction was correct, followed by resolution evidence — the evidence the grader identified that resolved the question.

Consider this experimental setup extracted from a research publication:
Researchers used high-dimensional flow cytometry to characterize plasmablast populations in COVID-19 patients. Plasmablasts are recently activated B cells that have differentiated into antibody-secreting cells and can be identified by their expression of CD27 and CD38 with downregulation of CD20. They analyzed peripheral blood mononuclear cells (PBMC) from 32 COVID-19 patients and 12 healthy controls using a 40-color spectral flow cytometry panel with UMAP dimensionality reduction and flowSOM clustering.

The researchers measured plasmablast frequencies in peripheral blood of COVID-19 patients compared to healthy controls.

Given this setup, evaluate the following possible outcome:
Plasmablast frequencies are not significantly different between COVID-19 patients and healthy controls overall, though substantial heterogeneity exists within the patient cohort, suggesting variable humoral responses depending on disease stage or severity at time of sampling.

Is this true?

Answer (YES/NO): NO